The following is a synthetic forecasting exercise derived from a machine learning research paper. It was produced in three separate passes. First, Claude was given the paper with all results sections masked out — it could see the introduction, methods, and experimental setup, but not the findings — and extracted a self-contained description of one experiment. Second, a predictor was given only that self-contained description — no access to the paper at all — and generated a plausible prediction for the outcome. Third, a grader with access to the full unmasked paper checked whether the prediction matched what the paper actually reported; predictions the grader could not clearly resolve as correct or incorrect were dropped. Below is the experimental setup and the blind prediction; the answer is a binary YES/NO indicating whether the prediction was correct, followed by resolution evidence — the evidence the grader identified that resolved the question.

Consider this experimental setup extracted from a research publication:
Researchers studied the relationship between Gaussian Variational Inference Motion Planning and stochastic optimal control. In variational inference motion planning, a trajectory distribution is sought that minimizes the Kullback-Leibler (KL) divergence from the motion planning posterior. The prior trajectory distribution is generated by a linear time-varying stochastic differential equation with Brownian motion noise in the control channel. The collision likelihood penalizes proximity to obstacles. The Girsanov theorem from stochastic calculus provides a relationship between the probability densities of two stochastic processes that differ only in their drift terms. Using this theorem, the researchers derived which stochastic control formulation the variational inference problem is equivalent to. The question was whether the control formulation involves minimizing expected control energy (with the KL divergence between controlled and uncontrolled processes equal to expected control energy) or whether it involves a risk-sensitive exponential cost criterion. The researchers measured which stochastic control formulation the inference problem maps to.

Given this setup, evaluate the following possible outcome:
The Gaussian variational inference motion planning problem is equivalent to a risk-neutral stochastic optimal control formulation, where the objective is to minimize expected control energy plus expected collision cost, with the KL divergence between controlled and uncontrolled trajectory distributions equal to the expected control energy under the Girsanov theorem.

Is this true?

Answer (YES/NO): YES